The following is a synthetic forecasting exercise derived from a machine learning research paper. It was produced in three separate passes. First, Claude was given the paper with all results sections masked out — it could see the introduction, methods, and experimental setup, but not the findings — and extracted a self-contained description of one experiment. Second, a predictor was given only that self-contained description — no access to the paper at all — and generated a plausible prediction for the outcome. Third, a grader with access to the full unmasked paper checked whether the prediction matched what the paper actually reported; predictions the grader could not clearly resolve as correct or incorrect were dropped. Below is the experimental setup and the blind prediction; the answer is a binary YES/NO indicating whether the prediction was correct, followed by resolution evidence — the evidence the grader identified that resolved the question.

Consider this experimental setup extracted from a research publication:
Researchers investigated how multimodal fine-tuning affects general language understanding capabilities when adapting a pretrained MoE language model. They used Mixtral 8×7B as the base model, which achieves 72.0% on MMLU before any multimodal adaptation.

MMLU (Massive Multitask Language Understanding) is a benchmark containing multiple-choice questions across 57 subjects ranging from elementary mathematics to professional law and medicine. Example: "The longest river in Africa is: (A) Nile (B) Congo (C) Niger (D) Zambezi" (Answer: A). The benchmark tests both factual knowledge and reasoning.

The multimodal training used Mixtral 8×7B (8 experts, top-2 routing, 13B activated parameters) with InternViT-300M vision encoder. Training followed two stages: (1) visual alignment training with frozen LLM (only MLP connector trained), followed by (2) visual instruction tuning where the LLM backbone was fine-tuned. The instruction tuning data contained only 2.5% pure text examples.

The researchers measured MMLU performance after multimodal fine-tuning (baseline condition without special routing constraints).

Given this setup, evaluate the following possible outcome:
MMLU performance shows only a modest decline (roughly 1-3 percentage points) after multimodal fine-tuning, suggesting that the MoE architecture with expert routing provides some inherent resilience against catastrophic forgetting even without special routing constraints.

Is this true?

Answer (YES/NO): NO